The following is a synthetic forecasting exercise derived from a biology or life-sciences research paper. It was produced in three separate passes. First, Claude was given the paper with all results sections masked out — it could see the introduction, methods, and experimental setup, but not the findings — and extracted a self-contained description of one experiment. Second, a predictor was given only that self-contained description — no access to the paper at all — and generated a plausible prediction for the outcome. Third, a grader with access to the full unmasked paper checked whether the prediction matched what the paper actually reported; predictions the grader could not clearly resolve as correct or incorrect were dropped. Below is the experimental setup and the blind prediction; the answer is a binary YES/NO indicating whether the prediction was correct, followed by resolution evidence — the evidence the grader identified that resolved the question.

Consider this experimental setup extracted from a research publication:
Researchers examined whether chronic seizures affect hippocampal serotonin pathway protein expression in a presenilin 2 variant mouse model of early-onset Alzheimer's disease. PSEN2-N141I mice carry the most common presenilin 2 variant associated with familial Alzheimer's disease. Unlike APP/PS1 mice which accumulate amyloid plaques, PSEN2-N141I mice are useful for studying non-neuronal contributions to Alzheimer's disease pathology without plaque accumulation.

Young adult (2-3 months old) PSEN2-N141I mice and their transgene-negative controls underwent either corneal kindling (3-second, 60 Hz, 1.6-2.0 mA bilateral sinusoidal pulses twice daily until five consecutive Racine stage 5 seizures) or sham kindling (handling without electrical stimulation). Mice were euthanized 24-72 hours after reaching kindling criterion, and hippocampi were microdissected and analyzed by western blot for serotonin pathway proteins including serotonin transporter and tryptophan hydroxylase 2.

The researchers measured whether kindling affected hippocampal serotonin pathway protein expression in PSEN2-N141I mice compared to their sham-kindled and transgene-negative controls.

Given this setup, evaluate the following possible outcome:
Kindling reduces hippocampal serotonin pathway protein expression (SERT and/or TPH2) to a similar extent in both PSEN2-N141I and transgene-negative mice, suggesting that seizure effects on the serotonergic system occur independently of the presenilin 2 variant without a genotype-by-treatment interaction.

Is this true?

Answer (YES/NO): NO